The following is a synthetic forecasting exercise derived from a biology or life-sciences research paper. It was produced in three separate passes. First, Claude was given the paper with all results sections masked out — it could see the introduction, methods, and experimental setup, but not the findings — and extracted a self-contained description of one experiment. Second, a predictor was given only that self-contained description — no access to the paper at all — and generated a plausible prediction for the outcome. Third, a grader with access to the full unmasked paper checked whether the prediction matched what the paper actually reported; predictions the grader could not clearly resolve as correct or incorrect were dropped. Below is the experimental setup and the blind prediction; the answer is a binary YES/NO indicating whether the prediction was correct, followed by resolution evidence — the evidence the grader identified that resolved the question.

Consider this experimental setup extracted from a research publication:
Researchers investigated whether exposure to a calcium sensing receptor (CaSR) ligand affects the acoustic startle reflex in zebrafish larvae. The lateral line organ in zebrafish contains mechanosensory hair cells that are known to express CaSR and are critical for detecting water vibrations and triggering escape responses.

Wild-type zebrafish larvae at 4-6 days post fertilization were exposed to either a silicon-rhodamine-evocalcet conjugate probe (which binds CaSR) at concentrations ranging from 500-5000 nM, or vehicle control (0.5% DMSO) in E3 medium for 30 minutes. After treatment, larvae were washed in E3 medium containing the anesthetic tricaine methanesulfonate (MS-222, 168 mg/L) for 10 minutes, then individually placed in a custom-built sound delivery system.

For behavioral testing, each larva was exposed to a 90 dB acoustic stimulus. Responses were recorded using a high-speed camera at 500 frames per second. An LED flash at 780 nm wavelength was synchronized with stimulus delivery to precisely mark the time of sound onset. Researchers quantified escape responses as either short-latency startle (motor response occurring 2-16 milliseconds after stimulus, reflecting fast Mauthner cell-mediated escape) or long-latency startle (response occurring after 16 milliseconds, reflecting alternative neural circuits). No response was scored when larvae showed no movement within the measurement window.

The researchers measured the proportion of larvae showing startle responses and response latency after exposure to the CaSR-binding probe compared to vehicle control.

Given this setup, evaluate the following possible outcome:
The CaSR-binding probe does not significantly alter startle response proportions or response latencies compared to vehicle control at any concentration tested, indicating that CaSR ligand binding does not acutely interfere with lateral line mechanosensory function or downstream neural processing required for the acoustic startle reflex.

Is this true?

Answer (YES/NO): YES